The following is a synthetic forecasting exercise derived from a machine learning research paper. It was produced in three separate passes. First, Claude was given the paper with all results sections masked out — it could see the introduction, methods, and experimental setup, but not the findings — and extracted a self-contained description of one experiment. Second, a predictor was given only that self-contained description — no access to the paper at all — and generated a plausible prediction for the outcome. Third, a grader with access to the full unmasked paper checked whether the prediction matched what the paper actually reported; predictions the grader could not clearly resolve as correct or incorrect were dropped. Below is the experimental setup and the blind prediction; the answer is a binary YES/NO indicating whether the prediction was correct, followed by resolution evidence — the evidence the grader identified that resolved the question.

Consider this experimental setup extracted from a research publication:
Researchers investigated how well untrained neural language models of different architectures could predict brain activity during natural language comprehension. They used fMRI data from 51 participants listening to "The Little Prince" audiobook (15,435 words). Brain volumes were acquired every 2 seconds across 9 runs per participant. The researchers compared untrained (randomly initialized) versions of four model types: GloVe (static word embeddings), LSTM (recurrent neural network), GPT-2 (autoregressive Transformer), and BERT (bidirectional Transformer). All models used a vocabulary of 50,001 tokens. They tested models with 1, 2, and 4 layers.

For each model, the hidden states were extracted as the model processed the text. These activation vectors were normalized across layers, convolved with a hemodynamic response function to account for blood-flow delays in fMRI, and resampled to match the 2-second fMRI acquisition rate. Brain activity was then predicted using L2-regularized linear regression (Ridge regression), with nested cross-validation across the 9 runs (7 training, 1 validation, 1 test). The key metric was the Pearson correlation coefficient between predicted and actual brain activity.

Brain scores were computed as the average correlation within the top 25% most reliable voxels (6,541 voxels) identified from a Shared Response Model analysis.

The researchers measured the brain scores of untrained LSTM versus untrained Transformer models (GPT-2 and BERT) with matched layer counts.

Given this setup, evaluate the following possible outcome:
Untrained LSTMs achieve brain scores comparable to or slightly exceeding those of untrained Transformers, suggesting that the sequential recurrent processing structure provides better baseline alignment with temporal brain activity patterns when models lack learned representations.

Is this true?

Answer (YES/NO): NO